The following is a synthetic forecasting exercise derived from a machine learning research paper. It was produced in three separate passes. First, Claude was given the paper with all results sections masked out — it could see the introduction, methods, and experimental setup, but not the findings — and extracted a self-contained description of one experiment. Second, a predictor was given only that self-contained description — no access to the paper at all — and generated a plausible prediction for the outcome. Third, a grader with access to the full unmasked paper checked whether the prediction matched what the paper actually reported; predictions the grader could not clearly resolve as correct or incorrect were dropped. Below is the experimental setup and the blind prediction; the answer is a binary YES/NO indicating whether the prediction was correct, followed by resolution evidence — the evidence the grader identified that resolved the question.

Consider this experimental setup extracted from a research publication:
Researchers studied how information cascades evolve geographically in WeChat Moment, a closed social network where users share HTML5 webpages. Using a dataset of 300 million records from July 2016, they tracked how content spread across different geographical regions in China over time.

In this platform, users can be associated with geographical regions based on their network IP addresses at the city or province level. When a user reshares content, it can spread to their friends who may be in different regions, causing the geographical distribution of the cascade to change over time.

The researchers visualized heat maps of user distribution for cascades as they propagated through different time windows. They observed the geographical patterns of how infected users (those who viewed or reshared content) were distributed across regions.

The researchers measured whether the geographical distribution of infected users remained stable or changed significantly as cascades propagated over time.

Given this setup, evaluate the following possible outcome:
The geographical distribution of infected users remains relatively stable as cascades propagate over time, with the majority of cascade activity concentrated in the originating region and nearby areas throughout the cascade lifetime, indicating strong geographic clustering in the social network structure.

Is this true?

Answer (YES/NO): NO